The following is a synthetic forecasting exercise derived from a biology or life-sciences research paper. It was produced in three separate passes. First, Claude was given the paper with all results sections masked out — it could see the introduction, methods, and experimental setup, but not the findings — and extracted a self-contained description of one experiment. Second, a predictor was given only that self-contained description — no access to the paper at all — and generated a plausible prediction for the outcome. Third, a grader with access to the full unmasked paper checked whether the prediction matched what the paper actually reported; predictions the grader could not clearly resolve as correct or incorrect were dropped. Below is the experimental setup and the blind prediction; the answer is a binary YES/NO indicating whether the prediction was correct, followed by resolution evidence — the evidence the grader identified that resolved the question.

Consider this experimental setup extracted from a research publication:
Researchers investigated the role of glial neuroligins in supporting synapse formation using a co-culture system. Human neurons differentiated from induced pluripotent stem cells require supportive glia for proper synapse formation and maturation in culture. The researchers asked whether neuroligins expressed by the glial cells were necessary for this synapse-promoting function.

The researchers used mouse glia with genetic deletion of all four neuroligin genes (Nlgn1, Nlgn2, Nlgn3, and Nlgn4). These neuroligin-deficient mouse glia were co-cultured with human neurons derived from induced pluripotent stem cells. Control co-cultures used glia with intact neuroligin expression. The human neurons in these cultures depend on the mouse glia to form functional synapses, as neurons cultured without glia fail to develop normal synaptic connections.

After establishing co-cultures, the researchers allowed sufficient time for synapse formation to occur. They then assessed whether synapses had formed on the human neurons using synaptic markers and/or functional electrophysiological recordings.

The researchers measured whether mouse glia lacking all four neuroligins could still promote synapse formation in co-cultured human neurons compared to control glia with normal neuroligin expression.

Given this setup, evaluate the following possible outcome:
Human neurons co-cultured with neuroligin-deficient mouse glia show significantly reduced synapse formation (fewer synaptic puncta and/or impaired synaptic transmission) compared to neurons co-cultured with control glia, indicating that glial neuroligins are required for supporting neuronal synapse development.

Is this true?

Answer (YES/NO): NO